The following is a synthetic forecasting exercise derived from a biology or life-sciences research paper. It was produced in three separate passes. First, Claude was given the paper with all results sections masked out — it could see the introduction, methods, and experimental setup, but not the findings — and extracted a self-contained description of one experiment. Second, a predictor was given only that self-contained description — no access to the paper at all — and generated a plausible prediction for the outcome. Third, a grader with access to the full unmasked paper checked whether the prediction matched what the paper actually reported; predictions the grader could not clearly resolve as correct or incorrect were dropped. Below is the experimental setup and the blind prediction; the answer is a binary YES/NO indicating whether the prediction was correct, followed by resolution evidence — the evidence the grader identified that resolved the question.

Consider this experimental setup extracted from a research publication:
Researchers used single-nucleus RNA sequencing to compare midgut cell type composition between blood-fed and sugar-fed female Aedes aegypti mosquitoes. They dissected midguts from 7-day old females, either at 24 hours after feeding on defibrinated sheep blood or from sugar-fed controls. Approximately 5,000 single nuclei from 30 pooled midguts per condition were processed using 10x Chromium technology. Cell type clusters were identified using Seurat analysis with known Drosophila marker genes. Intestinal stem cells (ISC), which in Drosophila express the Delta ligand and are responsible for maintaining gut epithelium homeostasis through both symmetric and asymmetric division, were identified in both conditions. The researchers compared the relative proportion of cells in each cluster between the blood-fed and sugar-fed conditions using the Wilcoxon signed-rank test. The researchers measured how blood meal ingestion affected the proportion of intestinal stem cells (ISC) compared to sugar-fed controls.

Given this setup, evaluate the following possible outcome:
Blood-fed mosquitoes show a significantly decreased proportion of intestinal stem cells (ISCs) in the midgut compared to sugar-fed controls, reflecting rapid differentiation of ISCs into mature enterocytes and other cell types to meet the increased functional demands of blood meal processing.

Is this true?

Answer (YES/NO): NO